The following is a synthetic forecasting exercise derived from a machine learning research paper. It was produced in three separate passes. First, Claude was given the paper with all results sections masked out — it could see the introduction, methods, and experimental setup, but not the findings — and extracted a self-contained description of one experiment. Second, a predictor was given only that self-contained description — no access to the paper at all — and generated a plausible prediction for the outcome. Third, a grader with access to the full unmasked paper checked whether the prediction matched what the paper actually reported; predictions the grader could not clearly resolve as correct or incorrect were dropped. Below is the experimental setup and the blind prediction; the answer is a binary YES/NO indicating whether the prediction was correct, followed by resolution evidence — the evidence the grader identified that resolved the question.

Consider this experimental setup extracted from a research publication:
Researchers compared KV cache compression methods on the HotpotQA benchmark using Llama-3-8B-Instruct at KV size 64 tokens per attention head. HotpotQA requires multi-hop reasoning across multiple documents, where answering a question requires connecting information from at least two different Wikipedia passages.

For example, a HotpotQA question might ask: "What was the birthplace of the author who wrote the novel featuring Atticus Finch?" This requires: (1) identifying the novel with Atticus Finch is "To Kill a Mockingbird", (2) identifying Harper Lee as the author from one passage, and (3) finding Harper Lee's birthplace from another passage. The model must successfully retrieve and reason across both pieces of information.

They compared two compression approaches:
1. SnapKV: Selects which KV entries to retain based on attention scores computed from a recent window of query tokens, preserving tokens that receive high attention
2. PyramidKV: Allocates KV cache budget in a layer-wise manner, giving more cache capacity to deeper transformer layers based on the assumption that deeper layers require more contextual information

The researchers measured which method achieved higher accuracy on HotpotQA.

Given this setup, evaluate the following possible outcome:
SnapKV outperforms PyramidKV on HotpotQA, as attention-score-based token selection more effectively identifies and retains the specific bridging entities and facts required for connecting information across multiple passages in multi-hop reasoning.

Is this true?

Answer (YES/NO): YES